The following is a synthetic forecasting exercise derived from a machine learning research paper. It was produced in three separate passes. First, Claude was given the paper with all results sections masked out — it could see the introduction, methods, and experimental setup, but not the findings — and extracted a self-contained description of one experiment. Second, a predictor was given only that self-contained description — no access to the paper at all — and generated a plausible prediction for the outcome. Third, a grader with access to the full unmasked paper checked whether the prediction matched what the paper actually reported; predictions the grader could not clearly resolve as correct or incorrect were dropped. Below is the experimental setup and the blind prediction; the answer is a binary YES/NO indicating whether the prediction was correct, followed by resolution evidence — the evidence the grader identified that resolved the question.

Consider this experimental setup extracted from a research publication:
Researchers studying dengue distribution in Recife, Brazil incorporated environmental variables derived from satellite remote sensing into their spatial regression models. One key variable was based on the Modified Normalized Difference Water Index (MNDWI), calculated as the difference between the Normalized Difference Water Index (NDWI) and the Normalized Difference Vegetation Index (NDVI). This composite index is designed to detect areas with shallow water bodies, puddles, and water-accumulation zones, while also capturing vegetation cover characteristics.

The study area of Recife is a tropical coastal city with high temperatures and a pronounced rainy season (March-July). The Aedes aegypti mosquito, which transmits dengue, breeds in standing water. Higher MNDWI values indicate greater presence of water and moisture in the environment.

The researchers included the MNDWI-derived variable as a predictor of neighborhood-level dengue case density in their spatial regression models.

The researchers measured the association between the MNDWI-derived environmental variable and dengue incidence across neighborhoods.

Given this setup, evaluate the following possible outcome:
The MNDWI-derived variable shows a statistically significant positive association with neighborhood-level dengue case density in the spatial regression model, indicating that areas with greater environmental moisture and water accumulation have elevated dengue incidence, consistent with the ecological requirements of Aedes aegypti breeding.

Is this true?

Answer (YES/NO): NO